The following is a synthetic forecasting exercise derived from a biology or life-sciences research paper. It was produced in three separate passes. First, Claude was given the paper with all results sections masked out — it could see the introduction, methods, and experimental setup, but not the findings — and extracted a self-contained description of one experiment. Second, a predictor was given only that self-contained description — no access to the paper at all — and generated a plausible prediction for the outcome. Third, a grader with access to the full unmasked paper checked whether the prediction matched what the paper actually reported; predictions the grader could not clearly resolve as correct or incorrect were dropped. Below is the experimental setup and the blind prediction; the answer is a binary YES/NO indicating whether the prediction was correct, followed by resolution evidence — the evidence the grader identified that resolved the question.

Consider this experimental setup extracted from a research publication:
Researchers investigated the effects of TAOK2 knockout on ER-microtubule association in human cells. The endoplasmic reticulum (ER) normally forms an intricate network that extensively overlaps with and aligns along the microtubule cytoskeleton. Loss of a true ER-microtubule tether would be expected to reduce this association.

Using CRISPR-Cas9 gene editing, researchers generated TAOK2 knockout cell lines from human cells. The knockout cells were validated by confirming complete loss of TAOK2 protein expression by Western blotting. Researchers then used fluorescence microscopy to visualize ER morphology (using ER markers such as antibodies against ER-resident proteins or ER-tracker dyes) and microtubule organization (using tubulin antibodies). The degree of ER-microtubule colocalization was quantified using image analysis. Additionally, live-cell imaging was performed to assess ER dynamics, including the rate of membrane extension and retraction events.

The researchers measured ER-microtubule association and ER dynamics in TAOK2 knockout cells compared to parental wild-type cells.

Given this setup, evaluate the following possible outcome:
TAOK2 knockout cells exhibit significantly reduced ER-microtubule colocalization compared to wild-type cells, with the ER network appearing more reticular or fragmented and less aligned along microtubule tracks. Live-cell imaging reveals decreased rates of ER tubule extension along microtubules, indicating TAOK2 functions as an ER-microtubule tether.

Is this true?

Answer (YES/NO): NO